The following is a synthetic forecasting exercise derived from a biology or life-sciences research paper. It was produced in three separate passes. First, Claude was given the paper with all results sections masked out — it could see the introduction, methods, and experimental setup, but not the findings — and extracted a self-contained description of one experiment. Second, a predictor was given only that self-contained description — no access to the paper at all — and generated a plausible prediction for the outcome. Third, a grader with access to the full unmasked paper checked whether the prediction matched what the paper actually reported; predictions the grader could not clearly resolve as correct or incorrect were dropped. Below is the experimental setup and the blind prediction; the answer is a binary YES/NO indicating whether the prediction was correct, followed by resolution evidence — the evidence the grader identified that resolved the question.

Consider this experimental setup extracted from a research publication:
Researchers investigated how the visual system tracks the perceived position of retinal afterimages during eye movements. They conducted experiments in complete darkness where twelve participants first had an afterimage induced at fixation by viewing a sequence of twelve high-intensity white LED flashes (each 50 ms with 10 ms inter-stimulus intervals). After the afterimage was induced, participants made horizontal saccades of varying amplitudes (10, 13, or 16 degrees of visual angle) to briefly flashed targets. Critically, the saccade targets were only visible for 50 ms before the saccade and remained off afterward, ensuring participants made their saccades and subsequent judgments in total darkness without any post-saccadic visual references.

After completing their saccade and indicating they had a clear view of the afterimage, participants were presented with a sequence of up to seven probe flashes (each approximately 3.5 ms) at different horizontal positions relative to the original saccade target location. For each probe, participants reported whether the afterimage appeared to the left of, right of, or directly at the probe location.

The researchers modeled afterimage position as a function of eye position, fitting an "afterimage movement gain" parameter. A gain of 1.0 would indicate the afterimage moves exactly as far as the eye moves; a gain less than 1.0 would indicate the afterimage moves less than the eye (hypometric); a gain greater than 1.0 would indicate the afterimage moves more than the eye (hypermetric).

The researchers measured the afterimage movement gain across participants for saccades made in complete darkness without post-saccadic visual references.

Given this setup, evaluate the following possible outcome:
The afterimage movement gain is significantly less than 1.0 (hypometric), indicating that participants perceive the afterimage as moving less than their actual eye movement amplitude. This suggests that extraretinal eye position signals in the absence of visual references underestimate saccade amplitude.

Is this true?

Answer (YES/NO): YES